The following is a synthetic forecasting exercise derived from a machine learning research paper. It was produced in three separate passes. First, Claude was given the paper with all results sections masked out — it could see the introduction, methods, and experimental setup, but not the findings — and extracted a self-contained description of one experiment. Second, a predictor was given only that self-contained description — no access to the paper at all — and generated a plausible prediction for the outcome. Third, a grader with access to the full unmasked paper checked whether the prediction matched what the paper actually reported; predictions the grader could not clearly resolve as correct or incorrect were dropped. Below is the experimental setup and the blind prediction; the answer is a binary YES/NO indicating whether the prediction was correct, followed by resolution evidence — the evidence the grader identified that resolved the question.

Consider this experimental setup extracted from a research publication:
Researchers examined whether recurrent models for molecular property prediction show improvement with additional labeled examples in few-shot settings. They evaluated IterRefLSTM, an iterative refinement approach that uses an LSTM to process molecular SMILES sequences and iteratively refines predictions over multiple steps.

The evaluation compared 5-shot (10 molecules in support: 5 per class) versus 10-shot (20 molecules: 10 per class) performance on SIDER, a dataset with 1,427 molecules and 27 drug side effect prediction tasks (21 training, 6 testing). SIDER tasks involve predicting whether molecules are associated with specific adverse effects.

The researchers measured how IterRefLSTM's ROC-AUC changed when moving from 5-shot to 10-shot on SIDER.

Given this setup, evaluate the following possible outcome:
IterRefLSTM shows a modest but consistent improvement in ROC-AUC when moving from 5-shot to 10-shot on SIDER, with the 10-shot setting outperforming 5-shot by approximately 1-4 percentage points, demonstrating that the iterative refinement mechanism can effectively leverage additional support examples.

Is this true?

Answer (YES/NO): NO